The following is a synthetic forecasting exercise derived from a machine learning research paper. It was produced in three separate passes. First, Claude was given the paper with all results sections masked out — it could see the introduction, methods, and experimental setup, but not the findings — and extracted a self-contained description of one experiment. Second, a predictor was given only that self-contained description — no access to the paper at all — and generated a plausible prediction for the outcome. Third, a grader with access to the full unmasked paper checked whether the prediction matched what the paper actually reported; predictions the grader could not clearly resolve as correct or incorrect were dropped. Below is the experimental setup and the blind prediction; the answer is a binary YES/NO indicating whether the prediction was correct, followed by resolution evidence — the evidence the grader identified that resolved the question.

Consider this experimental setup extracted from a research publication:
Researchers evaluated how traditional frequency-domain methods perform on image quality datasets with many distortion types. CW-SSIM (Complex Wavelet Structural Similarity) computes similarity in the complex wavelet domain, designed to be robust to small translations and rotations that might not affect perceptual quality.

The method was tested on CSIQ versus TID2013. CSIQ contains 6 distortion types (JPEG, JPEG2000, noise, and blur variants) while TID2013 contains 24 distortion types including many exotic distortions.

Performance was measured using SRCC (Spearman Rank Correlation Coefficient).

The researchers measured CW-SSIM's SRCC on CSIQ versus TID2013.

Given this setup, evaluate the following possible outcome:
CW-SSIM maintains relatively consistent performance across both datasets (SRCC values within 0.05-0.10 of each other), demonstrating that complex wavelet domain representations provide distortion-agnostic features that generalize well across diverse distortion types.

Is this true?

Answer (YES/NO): NO